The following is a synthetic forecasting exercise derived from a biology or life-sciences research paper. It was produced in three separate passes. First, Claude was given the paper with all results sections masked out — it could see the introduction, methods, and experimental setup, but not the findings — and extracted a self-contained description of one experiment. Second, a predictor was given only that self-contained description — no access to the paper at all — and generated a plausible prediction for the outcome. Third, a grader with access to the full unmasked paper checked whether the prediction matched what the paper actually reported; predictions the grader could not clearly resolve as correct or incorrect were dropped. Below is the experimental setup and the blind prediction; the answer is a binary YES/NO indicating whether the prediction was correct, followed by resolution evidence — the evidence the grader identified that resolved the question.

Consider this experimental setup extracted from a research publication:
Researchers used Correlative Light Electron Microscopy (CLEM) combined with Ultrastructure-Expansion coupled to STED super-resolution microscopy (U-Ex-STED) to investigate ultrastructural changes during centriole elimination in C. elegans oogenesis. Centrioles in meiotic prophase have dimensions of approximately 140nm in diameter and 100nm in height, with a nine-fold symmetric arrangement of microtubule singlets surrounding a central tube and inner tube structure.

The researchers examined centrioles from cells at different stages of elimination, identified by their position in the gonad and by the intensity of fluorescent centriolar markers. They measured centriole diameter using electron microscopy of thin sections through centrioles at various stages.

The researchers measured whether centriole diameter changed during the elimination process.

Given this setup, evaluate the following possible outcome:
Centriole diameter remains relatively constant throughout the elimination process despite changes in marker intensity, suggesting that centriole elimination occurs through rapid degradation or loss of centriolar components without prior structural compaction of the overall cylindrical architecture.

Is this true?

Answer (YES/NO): NO